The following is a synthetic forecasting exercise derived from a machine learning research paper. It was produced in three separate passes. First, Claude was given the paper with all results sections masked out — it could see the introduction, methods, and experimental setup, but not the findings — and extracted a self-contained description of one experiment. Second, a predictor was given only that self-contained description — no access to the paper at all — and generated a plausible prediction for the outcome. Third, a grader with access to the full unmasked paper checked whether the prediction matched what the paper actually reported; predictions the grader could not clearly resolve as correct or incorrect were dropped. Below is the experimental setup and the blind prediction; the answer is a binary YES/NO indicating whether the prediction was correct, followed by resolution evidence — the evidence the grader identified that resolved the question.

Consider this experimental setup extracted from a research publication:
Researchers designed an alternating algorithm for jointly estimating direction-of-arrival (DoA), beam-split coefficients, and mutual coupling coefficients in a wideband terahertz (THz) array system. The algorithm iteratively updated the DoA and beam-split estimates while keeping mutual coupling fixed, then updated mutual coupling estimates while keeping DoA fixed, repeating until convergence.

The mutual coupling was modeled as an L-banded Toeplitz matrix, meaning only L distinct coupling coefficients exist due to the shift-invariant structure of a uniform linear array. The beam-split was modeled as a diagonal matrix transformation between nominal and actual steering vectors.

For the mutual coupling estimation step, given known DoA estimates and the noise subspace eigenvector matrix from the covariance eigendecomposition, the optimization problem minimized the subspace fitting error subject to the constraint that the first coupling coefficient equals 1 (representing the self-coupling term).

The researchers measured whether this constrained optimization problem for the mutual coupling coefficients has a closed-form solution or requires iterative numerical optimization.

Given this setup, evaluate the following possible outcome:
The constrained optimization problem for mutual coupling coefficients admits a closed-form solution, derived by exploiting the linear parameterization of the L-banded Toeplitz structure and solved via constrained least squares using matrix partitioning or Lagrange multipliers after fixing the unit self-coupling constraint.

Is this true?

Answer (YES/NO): YES